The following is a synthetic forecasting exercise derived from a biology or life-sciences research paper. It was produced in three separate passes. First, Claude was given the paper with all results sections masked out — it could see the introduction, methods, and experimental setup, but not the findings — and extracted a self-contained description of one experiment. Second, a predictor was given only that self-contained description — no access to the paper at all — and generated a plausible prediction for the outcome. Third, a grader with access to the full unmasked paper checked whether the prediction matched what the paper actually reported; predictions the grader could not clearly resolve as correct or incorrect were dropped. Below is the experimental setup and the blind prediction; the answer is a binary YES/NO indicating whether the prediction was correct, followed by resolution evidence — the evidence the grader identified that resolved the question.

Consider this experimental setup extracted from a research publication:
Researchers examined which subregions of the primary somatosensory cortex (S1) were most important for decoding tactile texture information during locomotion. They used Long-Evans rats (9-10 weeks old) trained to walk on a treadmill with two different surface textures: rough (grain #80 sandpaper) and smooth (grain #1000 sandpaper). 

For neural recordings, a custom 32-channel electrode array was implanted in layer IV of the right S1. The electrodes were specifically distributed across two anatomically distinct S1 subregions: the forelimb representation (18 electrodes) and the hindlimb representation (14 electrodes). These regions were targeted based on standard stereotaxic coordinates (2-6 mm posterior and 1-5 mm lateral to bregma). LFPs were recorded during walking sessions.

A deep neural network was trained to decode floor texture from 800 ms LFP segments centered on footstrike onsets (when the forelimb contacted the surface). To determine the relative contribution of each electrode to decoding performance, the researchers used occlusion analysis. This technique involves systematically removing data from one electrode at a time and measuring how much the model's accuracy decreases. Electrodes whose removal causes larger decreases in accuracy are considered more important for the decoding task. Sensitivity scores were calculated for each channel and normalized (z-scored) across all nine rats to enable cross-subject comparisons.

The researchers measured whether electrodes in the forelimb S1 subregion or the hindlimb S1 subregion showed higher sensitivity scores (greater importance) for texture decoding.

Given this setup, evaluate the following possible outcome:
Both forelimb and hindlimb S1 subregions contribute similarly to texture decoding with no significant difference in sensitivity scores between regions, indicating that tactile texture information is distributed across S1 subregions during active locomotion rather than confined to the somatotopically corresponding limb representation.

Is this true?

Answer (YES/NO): NO